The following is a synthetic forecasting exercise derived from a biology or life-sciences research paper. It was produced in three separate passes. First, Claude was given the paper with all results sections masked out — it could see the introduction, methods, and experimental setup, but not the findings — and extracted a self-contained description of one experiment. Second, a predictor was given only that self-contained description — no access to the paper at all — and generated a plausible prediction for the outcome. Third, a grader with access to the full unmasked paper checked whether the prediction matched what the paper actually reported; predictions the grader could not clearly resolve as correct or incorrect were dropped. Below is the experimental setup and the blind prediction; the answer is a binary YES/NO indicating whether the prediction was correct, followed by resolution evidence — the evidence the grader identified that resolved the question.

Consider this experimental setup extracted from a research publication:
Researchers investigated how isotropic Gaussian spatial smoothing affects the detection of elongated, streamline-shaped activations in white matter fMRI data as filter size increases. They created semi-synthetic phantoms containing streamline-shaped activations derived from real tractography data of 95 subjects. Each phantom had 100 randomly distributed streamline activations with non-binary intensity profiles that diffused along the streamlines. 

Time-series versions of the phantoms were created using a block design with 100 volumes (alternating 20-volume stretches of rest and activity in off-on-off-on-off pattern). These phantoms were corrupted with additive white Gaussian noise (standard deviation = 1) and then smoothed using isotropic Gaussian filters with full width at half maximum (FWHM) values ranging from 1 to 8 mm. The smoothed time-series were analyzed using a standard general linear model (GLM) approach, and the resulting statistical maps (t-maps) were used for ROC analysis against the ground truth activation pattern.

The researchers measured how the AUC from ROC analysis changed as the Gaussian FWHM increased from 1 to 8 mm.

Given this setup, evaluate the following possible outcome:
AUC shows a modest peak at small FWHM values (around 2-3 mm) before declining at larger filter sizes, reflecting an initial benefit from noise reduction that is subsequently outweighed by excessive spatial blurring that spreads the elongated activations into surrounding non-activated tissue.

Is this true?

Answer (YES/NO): YES